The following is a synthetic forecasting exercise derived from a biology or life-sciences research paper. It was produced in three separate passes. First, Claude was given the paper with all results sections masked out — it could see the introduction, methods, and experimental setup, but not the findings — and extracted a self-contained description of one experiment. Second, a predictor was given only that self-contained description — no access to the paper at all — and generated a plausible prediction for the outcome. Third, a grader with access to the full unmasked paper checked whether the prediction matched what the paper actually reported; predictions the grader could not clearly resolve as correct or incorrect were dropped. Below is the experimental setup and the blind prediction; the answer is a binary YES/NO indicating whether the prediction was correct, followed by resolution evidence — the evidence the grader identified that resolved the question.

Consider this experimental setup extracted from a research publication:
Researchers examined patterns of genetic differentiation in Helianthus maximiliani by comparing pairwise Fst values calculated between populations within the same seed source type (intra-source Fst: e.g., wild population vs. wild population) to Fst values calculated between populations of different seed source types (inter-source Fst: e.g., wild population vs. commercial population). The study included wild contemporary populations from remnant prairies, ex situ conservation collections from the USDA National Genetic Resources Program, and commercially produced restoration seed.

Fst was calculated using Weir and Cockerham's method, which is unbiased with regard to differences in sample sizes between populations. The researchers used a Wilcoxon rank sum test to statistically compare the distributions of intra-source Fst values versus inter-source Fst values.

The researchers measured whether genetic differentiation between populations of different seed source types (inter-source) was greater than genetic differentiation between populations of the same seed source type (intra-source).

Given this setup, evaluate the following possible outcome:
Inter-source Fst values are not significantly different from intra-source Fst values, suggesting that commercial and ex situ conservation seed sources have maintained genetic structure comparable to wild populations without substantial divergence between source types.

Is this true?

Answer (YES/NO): NO